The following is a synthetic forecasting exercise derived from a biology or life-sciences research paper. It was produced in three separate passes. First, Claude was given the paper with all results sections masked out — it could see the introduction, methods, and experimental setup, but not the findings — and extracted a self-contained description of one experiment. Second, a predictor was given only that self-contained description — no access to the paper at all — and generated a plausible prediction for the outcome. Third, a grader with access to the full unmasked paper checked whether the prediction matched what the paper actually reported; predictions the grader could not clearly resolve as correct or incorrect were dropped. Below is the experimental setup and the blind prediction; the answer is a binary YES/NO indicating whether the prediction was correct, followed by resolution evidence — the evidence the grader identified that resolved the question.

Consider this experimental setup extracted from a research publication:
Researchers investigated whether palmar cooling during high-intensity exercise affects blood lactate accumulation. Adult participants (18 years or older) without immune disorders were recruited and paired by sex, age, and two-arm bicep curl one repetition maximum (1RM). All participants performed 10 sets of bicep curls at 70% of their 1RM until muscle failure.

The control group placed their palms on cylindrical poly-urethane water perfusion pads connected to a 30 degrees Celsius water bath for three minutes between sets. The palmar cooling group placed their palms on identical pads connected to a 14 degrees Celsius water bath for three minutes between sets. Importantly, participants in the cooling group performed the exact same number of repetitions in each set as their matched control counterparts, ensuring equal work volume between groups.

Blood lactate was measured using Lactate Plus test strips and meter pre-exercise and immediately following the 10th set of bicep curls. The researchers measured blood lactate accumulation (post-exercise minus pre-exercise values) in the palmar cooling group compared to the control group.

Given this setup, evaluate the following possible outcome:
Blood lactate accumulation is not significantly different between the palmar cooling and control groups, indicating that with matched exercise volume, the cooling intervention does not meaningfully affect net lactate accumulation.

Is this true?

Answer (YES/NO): NO